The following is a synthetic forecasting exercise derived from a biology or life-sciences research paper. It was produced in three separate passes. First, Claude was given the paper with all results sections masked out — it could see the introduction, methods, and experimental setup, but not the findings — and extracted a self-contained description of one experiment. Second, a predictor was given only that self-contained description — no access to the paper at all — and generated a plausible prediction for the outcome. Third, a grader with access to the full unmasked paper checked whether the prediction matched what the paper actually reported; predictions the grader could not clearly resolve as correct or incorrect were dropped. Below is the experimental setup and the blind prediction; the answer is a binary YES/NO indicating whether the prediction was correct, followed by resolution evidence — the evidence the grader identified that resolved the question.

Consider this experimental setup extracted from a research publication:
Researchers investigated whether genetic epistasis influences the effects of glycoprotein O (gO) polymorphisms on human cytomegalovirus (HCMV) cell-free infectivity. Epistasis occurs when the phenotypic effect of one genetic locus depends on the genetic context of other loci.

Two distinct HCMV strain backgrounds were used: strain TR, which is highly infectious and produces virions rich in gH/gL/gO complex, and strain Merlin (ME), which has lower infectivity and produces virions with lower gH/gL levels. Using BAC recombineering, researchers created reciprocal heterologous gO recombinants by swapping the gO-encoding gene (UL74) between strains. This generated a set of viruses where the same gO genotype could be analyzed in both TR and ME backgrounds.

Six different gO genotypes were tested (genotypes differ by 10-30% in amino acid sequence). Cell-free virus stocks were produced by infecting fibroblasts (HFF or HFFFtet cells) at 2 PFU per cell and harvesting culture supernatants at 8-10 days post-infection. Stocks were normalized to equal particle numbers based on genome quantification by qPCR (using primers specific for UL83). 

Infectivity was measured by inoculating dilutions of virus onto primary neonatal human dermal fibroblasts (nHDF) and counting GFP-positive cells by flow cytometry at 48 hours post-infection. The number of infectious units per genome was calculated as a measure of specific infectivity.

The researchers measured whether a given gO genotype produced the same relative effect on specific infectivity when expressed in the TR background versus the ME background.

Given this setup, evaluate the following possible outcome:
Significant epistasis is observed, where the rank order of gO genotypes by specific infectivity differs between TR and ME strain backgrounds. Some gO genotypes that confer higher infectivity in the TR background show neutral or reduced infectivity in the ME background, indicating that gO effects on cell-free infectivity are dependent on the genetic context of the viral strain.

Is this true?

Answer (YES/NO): YES